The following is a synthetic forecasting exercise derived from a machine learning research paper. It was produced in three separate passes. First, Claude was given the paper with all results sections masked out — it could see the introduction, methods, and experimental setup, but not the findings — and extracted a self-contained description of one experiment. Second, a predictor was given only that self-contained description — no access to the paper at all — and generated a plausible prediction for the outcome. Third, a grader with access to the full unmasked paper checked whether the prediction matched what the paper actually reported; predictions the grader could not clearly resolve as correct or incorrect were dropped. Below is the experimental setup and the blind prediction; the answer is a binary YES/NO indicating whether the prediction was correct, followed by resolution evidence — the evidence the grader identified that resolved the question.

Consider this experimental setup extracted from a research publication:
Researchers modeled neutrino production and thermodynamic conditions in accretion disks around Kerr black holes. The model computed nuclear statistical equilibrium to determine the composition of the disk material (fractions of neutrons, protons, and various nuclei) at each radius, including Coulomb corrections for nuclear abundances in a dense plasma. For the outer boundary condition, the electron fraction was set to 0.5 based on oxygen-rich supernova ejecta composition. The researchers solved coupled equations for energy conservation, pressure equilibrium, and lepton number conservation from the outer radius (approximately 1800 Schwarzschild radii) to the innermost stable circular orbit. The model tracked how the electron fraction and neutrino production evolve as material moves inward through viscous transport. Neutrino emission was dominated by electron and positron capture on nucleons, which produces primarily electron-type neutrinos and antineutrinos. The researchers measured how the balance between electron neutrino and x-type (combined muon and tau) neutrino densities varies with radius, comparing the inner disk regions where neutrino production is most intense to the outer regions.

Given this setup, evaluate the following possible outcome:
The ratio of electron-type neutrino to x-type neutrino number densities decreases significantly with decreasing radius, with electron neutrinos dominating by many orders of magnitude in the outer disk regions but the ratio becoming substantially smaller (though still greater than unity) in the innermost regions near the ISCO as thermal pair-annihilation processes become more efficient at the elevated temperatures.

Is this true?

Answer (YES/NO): NO